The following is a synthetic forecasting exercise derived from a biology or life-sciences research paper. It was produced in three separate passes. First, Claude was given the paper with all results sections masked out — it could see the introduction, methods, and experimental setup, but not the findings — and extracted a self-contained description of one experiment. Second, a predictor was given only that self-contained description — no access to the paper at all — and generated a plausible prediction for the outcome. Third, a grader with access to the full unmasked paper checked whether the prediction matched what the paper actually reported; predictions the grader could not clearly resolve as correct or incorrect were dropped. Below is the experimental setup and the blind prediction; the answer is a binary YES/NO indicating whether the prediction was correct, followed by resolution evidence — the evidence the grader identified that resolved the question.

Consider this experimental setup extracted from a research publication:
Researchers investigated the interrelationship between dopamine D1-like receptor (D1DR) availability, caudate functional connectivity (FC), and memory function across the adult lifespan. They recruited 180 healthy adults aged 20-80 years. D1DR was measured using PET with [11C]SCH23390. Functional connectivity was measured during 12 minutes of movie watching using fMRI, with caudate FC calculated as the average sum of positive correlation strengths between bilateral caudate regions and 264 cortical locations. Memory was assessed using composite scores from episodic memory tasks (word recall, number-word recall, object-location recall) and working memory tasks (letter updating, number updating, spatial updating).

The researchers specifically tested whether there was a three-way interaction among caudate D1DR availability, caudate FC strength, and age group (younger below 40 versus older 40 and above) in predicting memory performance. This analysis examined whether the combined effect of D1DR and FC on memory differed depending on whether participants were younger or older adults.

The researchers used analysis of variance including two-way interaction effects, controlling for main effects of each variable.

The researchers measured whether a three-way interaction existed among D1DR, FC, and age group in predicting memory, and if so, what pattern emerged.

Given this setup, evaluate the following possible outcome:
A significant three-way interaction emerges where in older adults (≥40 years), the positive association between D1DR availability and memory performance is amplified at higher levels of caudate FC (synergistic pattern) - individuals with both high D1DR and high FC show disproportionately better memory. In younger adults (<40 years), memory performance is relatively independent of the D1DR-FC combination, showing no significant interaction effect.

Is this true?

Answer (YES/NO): NO